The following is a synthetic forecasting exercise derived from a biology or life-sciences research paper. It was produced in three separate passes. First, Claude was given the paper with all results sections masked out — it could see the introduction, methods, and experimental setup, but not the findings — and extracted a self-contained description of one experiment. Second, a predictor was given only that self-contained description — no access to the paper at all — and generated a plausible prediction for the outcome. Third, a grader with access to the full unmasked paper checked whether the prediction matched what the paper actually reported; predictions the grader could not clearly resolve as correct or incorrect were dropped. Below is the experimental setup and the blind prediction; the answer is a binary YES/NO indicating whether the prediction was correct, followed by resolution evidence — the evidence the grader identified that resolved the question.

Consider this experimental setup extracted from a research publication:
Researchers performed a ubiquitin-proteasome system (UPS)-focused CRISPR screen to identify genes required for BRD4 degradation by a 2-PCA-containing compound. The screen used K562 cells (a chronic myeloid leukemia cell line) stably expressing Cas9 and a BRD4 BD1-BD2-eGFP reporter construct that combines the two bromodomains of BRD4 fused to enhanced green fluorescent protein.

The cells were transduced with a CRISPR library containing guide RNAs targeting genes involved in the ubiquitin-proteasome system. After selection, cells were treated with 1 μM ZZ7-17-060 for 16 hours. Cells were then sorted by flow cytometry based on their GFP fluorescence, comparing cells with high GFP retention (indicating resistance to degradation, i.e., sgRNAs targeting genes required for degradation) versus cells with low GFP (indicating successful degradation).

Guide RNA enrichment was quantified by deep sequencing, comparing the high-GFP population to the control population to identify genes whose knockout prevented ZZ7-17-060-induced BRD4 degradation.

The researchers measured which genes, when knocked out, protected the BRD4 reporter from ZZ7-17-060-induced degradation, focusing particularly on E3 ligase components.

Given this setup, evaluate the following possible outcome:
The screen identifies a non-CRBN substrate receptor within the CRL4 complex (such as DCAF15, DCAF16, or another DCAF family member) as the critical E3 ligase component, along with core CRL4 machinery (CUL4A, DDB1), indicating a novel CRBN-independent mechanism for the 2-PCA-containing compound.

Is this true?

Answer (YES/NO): NO